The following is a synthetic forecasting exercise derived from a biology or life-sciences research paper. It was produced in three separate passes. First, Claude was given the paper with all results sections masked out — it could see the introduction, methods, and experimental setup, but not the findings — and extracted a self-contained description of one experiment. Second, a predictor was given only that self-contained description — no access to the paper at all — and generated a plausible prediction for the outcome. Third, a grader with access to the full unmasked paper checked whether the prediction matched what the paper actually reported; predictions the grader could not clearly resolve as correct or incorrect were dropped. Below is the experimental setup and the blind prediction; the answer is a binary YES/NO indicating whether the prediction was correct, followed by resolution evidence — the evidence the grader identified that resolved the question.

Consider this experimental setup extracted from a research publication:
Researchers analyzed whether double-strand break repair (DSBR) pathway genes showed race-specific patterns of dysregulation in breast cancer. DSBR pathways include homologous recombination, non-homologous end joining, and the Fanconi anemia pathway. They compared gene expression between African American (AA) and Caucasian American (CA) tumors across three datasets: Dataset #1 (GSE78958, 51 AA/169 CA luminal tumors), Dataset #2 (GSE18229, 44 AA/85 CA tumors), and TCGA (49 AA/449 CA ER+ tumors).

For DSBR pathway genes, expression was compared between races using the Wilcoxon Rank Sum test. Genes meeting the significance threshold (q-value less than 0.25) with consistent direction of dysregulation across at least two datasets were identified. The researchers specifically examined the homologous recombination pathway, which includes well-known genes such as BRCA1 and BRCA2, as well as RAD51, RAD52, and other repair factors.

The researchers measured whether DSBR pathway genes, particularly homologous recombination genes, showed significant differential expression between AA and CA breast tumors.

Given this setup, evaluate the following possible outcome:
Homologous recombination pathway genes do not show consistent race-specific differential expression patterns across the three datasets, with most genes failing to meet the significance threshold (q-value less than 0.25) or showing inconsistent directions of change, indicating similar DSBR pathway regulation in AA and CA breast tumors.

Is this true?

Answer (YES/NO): NO